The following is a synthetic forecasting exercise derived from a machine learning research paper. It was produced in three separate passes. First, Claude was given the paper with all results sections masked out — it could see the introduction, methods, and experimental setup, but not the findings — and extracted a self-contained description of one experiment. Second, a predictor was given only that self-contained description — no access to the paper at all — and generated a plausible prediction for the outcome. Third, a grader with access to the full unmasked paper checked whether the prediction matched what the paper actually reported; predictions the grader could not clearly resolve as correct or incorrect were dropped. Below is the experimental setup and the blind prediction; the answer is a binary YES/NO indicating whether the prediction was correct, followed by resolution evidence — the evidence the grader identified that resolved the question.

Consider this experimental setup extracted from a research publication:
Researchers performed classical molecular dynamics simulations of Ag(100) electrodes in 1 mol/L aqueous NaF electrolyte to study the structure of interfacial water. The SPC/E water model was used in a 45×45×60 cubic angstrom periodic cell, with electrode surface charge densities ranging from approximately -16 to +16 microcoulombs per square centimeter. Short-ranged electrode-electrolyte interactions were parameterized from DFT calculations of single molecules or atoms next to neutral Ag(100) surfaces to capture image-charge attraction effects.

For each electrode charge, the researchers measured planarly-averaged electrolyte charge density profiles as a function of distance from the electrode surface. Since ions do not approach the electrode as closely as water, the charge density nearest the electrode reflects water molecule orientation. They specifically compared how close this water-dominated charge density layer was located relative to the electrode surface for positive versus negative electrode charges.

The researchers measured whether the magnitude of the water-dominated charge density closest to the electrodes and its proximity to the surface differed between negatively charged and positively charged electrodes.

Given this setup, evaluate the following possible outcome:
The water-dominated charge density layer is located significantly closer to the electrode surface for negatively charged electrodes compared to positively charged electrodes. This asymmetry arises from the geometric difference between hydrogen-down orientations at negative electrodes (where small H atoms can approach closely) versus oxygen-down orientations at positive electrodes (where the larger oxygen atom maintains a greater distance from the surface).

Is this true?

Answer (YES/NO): YES